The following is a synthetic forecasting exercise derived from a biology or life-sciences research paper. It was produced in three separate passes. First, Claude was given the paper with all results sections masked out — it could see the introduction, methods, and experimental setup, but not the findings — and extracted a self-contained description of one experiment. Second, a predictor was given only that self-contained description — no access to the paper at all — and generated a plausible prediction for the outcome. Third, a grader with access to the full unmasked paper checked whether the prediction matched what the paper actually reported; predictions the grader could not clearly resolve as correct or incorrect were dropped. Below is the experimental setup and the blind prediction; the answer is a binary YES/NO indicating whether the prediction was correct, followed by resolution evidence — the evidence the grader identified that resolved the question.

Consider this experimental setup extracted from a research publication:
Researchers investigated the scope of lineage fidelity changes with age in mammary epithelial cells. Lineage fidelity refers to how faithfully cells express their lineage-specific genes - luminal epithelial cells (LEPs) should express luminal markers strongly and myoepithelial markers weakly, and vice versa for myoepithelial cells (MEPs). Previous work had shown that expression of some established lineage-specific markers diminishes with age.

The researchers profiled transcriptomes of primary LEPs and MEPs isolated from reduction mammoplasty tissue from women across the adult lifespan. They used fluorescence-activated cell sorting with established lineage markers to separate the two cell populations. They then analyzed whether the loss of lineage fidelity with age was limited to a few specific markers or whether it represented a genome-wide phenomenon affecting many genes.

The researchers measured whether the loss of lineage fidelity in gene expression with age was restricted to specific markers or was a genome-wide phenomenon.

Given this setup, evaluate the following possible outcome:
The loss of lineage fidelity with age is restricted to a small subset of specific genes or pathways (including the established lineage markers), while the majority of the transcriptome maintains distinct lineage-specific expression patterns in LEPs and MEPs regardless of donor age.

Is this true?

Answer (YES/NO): NO